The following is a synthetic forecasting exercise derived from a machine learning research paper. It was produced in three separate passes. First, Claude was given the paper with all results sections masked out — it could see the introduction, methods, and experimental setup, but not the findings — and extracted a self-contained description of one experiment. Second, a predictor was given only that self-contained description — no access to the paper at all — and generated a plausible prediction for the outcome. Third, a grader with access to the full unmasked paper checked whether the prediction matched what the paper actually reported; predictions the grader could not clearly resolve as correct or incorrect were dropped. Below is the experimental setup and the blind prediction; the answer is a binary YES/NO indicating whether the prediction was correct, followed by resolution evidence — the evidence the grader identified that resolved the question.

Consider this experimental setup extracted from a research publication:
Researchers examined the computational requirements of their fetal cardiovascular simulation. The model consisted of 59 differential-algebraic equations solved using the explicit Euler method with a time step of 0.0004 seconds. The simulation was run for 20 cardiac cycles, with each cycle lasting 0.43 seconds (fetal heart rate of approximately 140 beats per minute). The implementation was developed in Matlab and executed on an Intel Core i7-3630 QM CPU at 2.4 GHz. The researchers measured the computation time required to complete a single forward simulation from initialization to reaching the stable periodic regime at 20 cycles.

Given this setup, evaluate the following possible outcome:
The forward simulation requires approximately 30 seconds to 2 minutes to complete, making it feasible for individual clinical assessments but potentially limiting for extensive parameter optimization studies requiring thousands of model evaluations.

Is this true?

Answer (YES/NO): NO